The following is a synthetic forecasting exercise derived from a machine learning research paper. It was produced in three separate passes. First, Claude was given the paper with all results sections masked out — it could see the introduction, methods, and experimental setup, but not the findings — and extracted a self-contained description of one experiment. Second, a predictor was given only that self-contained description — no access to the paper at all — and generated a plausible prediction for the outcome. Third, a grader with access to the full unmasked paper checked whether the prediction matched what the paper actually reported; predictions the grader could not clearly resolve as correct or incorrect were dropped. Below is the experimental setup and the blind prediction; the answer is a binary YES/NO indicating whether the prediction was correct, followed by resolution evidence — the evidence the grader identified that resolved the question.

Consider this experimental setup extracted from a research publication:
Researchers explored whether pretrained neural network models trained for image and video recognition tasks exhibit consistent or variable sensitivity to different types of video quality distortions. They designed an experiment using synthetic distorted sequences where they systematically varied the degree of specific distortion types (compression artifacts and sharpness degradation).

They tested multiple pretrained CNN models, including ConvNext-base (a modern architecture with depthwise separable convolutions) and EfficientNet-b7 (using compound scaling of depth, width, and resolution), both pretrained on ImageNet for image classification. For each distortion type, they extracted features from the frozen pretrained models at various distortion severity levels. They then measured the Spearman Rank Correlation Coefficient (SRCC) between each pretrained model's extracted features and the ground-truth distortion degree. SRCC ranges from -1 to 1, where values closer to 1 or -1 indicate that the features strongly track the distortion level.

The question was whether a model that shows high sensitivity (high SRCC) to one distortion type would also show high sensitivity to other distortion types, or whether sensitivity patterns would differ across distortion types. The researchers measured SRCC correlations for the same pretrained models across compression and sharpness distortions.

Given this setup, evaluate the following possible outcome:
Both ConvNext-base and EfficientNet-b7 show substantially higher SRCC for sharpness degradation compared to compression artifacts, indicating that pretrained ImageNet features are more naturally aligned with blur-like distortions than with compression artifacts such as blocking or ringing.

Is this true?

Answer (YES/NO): NO